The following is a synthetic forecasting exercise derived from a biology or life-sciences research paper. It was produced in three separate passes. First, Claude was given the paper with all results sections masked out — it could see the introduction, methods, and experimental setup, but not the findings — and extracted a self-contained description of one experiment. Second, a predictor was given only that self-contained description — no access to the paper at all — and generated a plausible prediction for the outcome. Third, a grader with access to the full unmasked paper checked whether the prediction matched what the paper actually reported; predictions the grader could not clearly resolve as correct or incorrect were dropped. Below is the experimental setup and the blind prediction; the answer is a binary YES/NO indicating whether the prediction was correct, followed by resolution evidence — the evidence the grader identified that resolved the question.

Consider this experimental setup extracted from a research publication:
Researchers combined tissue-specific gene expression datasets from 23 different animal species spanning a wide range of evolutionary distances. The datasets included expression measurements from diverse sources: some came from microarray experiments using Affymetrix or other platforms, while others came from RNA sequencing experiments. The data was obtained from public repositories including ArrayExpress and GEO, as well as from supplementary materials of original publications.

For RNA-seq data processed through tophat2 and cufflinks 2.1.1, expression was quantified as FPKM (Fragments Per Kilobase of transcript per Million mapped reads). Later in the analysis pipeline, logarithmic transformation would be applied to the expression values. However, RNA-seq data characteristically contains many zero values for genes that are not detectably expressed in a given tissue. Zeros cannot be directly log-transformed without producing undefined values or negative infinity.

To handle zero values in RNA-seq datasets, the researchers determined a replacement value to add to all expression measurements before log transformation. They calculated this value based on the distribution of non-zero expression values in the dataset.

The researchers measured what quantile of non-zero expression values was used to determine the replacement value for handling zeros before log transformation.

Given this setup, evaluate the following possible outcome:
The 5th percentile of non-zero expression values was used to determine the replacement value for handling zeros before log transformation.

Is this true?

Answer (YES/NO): NO